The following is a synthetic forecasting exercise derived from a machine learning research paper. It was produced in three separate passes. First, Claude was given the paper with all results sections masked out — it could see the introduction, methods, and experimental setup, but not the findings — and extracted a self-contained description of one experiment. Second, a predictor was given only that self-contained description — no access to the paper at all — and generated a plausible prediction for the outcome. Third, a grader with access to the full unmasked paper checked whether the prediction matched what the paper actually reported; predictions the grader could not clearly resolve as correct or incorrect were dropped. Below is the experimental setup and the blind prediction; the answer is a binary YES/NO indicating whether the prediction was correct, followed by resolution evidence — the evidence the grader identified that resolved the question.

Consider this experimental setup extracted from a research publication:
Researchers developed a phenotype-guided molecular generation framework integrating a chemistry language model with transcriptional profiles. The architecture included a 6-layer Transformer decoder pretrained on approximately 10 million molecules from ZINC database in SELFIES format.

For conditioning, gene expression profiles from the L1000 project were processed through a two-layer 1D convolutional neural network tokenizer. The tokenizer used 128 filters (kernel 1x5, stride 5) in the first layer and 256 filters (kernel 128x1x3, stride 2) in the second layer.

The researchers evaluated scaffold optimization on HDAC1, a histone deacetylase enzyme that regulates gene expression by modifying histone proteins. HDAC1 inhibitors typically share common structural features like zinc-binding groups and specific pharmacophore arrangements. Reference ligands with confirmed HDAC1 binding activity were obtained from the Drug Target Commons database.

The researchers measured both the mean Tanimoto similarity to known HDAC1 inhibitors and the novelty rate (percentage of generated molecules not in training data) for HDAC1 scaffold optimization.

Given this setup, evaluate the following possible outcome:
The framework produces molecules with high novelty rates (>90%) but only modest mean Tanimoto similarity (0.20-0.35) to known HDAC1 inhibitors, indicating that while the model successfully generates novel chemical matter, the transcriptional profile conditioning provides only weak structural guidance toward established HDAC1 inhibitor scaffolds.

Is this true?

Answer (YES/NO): NO